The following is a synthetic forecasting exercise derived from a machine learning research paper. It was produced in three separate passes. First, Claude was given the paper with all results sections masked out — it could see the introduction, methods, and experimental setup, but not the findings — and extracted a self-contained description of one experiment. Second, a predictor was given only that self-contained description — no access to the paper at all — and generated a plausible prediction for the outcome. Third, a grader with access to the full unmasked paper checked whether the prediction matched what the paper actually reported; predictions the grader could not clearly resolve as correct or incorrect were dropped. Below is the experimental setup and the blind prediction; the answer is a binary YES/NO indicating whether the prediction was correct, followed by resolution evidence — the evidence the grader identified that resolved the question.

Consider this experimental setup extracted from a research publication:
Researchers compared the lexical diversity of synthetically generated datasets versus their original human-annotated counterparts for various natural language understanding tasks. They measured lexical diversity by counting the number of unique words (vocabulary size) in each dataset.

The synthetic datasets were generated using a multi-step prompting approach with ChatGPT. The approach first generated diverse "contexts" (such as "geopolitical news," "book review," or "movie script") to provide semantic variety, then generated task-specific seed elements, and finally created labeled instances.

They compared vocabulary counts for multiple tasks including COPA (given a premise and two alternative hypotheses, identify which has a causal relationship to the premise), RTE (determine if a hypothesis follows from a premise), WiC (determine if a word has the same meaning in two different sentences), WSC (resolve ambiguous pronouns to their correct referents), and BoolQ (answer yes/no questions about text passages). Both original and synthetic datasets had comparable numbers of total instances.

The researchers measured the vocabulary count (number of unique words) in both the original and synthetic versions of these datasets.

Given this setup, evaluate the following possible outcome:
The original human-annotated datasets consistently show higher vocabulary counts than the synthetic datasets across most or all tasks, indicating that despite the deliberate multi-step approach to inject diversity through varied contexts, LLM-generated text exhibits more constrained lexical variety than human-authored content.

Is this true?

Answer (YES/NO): NO